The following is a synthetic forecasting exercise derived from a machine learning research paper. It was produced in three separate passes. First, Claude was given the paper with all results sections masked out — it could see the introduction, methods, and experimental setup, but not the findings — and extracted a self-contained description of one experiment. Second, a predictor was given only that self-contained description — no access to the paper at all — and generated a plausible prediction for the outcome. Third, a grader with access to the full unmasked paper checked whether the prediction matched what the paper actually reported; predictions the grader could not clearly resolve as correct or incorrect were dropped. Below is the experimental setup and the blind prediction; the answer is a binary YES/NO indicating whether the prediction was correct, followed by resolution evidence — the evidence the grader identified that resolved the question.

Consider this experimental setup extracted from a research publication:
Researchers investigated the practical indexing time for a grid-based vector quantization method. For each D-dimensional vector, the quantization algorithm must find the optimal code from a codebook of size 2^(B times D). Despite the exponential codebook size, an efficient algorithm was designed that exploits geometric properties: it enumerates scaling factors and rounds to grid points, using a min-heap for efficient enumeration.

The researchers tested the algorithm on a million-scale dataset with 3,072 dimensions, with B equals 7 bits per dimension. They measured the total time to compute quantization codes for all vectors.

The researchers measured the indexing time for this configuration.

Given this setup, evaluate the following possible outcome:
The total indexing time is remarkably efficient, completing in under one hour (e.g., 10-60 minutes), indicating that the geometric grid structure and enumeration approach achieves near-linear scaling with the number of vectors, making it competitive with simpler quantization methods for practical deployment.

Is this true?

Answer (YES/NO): NO